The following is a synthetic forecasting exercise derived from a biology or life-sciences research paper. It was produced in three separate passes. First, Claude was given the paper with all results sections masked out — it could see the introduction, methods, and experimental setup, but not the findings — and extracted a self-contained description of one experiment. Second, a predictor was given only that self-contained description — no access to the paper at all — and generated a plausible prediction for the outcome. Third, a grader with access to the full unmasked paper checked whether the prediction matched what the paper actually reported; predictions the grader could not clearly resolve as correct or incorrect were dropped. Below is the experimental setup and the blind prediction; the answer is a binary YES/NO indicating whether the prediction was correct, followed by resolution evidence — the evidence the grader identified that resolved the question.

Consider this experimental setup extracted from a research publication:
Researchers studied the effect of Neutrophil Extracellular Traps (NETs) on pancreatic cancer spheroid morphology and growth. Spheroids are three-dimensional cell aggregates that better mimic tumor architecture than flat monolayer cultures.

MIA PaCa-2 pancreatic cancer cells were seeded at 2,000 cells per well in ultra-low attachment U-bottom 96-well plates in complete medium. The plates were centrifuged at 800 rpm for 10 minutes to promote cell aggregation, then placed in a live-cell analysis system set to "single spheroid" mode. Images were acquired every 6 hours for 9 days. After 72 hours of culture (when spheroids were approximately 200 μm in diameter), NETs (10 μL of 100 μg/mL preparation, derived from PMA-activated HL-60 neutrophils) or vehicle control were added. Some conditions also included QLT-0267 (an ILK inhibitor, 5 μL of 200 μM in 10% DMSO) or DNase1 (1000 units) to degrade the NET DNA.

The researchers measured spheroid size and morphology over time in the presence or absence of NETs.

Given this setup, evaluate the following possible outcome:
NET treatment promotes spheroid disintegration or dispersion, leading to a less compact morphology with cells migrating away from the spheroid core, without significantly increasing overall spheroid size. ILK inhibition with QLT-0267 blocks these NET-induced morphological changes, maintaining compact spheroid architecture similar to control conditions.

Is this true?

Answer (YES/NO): NO